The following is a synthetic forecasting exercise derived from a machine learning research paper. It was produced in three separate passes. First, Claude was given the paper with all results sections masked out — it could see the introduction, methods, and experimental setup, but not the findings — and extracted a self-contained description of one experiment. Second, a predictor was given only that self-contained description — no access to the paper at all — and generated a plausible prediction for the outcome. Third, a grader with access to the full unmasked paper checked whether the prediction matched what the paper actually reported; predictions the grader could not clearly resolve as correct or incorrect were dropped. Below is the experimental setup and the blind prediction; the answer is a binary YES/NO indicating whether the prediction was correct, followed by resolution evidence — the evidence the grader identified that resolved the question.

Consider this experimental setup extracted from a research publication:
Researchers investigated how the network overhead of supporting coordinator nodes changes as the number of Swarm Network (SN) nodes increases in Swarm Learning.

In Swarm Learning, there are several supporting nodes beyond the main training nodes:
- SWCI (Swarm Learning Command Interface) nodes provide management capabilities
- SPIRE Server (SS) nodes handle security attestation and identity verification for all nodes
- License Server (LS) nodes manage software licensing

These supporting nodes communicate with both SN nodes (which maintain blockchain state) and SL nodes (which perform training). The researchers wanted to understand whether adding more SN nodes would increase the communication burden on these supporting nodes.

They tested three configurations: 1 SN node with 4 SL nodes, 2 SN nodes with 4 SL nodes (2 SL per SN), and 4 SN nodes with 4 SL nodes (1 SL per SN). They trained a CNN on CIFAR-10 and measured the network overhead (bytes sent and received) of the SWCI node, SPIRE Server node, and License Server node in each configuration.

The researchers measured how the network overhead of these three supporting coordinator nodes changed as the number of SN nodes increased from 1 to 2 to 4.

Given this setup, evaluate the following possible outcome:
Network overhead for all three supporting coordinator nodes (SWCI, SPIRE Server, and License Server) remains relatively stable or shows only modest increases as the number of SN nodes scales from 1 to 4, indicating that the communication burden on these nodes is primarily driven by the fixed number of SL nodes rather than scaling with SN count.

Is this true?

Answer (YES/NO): NO